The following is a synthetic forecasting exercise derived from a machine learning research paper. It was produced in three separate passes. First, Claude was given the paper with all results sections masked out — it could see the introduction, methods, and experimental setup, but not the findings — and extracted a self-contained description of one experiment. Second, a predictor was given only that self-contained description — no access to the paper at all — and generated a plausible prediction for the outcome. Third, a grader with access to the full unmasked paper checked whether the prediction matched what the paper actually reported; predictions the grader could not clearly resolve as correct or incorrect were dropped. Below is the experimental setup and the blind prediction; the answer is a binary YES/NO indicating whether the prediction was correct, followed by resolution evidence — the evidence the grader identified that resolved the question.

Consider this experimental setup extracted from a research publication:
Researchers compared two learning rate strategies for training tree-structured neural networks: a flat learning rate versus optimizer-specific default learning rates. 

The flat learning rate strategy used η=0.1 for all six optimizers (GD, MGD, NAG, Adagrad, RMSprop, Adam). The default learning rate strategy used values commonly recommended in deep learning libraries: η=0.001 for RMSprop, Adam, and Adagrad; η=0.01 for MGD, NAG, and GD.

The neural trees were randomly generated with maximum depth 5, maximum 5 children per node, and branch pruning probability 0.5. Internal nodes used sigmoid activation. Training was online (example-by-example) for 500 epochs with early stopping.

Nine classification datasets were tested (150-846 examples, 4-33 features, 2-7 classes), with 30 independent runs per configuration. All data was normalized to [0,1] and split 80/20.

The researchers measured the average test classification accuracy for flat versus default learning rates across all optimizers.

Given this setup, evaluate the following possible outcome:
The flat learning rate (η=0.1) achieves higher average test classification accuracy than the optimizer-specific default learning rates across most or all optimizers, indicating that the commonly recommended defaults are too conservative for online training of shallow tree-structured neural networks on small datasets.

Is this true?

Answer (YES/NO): YES